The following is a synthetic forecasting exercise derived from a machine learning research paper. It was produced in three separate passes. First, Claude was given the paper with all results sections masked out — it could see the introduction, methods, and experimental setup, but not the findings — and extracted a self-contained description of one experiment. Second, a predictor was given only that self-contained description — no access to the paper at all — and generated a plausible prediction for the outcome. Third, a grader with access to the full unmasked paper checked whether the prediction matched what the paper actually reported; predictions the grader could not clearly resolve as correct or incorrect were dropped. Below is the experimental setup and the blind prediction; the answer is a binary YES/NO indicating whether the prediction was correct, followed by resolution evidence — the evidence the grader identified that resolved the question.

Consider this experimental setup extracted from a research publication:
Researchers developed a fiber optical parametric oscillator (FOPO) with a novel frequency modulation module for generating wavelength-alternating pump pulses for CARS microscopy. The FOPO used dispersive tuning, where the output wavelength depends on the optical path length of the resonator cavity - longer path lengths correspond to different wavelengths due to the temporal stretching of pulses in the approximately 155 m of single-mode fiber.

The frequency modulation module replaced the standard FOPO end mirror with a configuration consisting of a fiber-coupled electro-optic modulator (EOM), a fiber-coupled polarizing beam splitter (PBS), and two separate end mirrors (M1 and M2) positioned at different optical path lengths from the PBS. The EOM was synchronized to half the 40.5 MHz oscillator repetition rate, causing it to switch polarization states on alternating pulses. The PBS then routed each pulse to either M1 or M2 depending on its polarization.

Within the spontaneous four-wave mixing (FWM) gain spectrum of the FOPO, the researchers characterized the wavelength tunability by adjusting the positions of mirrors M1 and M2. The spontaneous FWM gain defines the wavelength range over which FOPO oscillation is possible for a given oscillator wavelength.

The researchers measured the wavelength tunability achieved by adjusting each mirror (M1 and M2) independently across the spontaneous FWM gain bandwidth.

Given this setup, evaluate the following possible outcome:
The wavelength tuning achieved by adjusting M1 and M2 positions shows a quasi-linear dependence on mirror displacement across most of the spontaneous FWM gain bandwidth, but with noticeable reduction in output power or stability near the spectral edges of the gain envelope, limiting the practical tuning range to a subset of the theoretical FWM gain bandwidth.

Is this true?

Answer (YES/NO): NO